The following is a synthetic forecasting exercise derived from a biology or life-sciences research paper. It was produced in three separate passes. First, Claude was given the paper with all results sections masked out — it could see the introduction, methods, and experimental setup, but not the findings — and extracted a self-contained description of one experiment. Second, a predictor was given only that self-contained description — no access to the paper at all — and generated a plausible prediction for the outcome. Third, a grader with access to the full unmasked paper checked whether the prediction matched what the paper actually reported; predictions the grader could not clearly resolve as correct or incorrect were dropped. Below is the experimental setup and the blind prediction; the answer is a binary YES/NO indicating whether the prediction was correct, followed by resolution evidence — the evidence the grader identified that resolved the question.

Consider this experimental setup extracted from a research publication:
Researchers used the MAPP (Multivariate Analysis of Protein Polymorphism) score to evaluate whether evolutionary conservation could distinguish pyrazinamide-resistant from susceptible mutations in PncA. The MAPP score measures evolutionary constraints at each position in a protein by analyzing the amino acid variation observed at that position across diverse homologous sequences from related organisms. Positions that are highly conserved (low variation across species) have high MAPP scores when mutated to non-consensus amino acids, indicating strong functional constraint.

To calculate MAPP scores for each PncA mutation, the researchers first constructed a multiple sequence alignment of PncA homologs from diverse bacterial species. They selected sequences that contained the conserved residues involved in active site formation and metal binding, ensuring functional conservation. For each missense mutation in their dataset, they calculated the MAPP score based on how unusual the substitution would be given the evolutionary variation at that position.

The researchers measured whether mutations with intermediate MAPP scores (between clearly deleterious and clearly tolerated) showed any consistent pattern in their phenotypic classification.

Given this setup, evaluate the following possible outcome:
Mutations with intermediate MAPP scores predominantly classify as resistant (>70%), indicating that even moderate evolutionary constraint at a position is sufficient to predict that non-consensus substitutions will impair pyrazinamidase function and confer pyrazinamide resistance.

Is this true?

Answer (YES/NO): NO